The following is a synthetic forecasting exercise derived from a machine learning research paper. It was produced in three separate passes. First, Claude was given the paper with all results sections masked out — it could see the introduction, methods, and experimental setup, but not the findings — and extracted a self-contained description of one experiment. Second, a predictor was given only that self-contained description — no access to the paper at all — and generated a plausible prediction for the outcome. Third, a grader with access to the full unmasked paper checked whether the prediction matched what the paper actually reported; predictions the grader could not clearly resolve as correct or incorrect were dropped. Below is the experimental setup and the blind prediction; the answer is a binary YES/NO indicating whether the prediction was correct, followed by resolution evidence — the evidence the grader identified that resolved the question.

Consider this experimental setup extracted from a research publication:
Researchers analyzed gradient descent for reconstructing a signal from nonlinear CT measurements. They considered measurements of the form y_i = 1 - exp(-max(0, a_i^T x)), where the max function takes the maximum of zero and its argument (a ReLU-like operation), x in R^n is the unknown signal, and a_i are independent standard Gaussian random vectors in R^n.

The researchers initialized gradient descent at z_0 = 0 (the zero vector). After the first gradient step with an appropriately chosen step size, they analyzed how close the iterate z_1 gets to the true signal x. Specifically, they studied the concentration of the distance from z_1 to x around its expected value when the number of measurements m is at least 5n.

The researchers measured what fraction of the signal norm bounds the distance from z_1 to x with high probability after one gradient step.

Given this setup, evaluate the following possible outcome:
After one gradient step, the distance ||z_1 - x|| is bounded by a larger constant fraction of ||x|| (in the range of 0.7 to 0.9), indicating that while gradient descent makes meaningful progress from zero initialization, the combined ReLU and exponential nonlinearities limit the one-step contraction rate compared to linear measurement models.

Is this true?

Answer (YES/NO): NO